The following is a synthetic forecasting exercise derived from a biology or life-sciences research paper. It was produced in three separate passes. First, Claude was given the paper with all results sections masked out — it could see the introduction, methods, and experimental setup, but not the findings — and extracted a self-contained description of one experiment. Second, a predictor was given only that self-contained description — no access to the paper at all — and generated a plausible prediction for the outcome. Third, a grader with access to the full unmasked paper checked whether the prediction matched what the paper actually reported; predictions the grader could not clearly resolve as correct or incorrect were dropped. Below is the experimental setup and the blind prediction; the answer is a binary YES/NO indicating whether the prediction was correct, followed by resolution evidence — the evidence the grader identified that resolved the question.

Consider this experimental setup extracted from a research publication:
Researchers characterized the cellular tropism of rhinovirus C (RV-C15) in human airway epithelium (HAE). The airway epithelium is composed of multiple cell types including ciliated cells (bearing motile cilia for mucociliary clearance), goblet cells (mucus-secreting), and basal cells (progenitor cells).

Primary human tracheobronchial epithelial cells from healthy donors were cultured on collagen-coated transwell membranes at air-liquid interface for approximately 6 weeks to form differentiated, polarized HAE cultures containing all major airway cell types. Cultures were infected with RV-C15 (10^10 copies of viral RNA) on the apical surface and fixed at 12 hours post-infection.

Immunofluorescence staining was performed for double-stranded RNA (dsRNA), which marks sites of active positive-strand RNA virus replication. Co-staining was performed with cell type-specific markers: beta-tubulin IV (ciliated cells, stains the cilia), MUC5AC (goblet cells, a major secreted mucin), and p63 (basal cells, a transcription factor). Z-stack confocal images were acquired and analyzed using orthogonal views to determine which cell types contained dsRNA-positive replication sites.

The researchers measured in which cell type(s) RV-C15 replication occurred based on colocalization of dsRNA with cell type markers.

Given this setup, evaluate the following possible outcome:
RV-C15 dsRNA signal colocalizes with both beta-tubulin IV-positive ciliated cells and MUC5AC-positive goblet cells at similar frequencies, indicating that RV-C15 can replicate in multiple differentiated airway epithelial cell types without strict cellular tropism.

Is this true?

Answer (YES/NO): NO